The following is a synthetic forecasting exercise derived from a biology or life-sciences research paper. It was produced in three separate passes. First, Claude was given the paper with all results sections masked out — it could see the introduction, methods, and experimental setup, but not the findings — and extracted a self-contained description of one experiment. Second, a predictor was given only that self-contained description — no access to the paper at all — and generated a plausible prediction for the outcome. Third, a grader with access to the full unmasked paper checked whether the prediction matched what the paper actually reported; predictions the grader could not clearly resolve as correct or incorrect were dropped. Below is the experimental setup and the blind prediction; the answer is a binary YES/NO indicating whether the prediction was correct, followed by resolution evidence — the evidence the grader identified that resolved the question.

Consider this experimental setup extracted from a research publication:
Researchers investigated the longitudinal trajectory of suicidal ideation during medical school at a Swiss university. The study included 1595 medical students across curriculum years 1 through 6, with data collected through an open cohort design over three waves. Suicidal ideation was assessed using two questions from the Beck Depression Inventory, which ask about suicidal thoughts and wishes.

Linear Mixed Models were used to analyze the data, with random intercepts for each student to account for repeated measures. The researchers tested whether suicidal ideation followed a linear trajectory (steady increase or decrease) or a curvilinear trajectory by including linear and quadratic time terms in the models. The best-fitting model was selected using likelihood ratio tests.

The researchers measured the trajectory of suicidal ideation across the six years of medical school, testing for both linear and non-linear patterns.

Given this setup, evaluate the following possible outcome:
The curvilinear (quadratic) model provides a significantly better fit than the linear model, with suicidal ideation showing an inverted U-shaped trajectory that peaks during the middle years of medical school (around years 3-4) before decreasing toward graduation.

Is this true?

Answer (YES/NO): NO